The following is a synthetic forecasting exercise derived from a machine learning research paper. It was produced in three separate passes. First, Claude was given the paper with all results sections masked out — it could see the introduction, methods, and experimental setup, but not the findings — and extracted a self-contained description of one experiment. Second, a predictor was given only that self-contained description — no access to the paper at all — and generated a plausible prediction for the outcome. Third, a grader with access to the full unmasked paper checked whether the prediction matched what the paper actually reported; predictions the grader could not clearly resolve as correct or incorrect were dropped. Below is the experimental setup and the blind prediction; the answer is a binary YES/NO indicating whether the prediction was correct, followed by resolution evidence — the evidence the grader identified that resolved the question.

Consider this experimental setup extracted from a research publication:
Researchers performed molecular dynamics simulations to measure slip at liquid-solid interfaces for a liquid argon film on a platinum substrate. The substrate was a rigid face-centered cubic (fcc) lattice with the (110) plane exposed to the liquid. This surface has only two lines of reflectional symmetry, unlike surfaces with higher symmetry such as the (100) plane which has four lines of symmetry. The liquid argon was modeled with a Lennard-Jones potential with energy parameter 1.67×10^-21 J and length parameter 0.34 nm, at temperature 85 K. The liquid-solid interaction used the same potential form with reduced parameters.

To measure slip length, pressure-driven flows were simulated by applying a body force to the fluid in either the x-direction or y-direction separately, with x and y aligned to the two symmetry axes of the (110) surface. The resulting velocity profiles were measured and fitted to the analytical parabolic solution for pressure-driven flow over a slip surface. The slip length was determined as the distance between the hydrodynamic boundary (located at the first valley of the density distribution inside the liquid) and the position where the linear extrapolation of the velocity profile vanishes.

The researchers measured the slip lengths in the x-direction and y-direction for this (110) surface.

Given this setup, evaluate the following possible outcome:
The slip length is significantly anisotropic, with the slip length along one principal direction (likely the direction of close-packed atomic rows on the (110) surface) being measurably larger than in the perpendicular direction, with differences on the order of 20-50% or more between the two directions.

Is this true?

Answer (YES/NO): NO